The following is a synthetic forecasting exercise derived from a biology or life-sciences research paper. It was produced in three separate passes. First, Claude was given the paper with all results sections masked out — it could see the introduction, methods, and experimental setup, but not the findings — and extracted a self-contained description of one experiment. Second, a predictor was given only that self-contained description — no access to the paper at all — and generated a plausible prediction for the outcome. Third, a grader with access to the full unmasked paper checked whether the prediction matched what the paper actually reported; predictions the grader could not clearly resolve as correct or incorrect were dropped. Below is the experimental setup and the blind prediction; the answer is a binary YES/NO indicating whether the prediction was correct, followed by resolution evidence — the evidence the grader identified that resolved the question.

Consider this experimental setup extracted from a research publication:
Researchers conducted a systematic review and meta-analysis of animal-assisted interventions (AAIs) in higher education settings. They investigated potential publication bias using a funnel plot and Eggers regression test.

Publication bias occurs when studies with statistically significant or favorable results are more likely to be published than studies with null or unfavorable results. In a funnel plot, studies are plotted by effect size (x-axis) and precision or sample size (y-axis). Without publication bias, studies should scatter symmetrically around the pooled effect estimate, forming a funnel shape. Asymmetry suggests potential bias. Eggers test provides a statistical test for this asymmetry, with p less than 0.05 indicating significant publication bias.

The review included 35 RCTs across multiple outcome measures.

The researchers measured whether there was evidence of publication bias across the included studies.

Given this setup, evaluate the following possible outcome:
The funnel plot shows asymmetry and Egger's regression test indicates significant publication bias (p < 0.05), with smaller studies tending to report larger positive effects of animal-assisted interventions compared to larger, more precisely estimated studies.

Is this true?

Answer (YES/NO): NO